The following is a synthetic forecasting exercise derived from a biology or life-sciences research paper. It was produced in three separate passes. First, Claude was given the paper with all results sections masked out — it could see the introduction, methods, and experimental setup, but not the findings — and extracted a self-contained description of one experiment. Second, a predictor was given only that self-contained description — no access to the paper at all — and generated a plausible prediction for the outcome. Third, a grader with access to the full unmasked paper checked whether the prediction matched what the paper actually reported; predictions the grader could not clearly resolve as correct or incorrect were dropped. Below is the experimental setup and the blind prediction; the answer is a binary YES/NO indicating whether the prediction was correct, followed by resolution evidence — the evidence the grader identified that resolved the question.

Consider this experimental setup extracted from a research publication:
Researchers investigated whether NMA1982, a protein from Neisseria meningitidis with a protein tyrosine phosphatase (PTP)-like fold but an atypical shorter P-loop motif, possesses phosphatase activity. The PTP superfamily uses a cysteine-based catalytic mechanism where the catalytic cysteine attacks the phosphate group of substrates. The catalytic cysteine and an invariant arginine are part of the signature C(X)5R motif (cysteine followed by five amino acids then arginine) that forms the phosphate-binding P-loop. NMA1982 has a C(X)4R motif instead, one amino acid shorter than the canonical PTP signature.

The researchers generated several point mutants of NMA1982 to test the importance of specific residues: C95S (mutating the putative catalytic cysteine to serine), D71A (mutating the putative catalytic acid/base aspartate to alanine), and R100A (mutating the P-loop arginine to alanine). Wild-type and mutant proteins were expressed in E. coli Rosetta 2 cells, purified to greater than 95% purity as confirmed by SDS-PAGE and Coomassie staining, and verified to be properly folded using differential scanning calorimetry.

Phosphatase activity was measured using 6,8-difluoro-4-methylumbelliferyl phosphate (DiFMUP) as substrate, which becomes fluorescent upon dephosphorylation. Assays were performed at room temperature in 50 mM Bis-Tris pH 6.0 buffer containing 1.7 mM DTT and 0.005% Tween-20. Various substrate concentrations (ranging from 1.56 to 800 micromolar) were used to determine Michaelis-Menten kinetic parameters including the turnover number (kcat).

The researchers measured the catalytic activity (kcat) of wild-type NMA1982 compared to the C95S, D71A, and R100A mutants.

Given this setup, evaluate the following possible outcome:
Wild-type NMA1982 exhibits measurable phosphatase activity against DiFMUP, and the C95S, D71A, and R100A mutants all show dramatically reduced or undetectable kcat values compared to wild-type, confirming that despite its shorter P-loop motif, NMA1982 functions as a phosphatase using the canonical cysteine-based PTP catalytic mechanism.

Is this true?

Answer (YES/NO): NO